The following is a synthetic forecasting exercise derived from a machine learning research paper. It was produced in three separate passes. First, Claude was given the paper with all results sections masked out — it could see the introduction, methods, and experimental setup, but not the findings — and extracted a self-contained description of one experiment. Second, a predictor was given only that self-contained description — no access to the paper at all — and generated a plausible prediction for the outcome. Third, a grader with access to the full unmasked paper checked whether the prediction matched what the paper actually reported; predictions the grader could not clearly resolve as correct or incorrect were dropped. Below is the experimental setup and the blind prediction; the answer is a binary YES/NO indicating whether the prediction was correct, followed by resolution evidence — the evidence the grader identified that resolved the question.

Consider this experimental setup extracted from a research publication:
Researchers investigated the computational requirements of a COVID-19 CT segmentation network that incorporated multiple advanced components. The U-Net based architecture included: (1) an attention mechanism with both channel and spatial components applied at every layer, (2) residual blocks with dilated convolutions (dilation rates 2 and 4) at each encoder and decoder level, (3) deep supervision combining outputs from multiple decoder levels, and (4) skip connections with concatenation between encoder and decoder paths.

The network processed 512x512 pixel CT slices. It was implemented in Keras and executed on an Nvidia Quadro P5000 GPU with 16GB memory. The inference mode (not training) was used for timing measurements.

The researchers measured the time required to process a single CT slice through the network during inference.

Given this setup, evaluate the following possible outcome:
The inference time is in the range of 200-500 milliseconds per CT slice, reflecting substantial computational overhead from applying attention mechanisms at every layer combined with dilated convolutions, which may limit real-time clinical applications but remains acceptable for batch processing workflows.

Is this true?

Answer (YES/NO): YES